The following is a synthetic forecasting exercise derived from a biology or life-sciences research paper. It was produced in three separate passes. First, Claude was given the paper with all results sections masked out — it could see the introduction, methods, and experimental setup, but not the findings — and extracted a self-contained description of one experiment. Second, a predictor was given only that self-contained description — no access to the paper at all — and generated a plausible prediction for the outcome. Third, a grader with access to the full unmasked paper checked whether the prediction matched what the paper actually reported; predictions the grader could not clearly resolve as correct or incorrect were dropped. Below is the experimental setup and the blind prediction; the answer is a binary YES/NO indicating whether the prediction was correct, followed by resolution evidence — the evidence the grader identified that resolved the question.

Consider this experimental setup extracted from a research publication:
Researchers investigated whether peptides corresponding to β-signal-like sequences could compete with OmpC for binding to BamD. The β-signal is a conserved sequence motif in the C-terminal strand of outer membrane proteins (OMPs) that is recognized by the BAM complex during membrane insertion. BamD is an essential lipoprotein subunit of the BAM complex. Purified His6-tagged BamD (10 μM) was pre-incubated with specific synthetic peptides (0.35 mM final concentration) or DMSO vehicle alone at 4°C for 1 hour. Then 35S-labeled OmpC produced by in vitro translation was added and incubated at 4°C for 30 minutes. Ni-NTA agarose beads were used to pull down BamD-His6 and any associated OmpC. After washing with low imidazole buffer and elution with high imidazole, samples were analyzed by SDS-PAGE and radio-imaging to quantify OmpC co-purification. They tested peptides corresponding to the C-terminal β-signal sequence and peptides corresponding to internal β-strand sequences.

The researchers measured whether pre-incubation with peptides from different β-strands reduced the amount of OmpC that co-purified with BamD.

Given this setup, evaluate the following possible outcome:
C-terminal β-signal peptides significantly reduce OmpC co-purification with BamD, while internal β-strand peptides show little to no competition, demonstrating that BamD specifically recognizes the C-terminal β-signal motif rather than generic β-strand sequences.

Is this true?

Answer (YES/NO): NO